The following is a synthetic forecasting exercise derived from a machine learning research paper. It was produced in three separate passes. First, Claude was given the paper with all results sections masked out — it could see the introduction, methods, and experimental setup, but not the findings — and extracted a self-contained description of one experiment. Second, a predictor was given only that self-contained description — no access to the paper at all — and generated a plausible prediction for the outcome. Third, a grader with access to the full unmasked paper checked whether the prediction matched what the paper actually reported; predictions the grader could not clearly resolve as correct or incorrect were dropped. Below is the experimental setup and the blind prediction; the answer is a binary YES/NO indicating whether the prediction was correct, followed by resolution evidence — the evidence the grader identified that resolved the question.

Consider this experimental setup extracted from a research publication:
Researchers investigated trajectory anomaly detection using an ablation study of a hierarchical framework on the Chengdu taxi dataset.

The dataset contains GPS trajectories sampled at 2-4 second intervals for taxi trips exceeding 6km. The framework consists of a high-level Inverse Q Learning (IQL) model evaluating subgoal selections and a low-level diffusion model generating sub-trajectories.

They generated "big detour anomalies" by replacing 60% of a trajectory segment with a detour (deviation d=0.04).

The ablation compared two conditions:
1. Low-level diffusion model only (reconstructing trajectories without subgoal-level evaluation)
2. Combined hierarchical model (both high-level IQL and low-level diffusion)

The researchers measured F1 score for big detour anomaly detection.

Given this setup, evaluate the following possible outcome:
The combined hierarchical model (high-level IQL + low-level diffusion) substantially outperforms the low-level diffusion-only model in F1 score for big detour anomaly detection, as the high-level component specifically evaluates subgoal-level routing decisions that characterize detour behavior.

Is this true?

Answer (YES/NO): YES